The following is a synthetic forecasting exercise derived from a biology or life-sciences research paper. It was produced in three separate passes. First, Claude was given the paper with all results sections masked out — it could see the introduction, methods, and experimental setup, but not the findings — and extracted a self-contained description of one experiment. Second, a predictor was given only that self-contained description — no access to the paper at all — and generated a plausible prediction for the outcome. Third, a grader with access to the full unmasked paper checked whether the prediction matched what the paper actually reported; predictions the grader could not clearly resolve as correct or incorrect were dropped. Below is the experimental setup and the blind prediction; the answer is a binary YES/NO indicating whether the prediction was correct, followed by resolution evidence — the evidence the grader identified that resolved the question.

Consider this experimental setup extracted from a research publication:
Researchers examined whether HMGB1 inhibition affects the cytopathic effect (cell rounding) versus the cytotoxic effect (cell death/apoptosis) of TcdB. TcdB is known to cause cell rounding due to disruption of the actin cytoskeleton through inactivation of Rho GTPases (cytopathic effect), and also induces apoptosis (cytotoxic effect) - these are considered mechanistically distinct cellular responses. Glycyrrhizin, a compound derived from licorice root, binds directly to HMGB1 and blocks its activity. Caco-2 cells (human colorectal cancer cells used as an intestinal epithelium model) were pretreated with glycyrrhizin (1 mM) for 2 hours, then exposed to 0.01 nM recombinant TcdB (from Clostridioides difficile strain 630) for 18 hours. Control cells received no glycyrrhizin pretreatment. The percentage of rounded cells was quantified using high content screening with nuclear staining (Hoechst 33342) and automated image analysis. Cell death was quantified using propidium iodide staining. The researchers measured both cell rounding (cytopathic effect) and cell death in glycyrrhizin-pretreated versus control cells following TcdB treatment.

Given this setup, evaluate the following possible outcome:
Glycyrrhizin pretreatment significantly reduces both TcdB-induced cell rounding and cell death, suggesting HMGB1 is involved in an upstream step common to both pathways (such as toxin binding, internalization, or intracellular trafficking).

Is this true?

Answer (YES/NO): YES